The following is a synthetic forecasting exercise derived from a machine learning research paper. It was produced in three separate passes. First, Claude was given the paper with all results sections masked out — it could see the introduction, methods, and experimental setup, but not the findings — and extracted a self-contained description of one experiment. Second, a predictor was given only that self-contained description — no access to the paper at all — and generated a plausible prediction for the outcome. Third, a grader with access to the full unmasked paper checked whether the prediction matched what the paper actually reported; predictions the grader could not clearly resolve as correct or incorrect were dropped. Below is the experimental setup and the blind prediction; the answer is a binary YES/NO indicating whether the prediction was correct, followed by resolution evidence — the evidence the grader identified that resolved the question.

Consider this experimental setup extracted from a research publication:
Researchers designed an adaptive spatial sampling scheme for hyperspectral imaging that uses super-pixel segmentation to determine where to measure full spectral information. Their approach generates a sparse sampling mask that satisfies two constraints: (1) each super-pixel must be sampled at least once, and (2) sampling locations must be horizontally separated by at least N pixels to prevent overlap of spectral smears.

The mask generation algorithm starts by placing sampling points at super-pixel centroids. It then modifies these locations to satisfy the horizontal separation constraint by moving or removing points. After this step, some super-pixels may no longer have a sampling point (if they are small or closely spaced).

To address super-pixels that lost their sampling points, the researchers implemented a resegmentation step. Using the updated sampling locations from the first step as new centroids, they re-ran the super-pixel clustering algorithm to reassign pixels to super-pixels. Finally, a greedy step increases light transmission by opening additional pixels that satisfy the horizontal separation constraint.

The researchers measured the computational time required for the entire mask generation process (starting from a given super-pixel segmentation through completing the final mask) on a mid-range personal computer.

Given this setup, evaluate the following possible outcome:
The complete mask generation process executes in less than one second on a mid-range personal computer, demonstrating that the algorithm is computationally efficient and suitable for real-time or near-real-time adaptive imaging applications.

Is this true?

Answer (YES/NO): YES